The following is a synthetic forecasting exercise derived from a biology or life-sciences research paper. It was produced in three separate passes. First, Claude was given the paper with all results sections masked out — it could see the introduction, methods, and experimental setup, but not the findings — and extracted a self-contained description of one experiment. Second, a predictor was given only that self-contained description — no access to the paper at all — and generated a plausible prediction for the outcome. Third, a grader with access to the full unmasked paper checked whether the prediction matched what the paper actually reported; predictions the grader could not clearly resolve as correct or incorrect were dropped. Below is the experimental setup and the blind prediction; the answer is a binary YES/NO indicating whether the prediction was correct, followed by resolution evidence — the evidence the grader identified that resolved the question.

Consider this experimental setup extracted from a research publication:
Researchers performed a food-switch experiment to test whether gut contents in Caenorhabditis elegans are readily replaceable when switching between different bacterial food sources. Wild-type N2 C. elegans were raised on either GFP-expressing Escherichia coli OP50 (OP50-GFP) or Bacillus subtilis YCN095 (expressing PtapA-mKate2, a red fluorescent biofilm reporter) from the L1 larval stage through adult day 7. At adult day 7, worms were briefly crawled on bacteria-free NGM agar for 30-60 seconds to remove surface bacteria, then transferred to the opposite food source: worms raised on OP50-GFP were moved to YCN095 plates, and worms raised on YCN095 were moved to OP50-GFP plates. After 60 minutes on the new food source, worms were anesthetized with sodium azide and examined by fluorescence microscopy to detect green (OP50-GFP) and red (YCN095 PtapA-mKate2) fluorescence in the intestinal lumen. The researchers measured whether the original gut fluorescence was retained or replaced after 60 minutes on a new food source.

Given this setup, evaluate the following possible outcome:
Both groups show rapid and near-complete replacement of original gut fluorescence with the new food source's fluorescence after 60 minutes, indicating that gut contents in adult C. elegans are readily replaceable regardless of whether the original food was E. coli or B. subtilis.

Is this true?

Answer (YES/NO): YES